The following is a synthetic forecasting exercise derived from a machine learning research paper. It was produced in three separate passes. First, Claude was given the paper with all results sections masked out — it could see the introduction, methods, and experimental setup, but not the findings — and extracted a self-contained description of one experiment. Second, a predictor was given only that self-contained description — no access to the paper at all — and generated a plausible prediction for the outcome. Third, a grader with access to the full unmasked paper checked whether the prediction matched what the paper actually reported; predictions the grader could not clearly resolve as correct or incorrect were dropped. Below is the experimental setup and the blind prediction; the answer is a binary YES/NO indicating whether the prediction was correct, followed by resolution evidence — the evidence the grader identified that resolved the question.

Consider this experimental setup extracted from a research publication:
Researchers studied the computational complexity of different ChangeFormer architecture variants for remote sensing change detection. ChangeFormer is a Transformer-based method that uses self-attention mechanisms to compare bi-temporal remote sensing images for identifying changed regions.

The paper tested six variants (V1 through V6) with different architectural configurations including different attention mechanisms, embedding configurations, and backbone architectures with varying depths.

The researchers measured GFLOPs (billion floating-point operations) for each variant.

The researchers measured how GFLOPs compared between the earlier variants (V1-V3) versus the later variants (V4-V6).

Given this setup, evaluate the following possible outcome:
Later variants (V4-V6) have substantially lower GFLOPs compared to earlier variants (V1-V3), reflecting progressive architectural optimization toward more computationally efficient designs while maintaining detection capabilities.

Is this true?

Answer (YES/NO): NO